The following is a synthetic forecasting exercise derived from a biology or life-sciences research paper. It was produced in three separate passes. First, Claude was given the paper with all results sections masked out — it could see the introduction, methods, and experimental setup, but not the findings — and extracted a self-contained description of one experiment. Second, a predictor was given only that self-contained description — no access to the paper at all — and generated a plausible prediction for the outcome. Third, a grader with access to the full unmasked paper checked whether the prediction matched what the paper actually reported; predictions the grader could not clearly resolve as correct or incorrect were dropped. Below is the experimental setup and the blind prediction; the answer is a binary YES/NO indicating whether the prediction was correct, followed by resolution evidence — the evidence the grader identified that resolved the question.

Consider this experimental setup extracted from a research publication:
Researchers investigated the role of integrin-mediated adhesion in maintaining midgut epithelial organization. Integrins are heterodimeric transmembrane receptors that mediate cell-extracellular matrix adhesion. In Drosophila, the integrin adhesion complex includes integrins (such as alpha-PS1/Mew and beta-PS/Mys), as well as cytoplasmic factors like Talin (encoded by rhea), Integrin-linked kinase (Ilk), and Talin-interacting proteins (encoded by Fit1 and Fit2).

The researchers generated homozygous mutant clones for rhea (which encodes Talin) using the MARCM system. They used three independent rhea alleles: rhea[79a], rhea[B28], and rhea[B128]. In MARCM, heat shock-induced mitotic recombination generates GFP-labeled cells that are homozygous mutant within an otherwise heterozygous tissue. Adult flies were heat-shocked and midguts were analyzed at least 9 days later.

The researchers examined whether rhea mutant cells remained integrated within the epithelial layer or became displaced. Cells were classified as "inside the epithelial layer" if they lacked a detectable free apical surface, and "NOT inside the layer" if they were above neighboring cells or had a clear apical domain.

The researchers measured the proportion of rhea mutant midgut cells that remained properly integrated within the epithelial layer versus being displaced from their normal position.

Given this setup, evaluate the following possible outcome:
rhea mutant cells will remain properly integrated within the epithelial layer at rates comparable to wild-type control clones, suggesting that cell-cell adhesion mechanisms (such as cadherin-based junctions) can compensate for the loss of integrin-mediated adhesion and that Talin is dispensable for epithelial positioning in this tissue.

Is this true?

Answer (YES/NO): NO